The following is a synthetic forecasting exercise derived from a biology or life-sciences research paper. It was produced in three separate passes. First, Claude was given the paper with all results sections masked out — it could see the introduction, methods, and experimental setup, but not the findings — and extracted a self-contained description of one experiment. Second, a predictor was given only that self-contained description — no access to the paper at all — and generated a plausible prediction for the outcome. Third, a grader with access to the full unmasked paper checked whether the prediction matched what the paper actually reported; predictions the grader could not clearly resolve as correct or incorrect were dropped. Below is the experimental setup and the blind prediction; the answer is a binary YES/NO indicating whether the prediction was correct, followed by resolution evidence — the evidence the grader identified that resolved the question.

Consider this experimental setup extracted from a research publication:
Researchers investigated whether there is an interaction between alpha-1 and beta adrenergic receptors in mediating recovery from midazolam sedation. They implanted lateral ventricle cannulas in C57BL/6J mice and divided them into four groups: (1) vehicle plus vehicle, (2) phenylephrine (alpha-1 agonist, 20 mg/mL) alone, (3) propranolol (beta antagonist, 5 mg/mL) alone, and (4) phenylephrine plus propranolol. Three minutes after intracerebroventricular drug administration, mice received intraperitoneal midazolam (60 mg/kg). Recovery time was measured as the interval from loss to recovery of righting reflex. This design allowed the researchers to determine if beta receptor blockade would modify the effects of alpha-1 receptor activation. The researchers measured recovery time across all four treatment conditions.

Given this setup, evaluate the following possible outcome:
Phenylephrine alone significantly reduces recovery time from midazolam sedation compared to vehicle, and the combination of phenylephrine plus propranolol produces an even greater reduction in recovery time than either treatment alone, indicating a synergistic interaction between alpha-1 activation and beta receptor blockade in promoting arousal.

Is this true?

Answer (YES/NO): NO